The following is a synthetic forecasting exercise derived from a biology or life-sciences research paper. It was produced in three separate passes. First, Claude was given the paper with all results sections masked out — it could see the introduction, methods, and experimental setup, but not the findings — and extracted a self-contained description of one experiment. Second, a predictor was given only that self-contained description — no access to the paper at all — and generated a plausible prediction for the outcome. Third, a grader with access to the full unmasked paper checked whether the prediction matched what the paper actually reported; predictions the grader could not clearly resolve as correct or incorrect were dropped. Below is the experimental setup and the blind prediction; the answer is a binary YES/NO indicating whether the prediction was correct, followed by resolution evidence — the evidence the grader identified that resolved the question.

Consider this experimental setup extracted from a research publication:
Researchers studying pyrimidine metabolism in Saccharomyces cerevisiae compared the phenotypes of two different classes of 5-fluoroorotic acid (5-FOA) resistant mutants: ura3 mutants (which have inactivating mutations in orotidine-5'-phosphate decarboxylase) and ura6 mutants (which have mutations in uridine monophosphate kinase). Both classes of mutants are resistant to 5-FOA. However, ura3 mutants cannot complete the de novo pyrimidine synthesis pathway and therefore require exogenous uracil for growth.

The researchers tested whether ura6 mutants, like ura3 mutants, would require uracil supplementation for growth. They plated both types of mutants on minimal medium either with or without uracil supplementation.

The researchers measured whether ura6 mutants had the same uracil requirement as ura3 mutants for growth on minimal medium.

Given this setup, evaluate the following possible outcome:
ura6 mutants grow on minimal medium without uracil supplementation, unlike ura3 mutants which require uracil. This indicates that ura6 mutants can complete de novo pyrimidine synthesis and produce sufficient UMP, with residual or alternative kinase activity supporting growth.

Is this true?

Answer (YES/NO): YES